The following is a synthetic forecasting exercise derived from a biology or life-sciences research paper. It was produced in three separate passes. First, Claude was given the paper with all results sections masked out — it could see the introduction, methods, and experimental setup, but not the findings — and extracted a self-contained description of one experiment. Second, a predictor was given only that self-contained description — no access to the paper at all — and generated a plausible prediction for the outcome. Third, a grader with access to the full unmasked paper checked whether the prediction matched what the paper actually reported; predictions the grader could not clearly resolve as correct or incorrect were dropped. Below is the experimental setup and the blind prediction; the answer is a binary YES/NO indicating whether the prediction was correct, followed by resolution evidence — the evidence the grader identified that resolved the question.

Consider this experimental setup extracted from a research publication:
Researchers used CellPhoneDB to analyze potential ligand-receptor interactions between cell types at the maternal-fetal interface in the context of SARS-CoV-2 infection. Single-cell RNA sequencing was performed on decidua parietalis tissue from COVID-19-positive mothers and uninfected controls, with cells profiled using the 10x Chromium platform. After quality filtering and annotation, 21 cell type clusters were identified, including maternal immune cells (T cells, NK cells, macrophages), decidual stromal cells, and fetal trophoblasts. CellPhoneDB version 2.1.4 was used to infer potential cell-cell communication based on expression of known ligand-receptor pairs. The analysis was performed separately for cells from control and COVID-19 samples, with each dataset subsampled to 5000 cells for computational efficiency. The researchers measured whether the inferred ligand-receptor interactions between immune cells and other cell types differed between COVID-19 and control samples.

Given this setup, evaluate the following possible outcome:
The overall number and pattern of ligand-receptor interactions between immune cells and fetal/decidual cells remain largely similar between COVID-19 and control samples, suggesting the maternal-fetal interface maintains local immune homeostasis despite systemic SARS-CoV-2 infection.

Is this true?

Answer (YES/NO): NO